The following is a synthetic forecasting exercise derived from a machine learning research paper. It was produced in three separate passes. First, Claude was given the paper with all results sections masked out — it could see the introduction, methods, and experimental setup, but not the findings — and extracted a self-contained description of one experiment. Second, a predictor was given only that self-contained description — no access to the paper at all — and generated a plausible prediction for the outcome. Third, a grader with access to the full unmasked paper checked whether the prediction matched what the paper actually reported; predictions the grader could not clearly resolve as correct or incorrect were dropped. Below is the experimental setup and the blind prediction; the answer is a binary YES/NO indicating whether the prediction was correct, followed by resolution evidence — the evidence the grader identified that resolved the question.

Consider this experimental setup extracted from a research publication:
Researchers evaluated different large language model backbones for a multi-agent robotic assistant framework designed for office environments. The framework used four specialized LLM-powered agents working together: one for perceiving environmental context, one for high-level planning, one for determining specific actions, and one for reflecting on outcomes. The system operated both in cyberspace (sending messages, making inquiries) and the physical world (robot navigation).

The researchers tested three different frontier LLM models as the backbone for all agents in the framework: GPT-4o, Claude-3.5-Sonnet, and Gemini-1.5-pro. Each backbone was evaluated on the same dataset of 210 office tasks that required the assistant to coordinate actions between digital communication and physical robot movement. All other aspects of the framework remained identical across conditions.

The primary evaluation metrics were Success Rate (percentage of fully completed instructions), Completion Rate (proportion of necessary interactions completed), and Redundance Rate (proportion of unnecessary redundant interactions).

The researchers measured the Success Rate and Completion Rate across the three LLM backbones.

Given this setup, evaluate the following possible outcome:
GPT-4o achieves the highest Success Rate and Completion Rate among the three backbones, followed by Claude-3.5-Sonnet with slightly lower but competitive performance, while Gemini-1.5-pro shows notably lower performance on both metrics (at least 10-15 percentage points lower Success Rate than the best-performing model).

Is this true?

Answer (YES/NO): NO